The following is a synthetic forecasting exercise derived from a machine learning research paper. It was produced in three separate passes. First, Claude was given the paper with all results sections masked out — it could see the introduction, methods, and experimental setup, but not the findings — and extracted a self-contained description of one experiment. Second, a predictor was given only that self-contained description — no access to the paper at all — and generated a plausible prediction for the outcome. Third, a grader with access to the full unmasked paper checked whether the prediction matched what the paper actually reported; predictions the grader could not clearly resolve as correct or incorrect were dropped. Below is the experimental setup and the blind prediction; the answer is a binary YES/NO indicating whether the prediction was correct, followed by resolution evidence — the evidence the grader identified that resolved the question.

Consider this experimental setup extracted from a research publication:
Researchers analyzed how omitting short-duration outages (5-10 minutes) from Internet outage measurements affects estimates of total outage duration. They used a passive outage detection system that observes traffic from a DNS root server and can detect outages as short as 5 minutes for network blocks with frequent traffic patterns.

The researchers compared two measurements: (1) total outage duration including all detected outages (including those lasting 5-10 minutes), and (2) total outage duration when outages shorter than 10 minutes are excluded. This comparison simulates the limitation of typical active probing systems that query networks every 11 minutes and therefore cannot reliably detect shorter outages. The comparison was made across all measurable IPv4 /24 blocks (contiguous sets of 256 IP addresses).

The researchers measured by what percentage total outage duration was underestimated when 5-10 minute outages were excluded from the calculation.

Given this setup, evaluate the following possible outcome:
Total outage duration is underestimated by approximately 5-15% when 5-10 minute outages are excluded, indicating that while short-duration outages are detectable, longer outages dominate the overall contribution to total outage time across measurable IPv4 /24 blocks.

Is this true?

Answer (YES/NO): YES